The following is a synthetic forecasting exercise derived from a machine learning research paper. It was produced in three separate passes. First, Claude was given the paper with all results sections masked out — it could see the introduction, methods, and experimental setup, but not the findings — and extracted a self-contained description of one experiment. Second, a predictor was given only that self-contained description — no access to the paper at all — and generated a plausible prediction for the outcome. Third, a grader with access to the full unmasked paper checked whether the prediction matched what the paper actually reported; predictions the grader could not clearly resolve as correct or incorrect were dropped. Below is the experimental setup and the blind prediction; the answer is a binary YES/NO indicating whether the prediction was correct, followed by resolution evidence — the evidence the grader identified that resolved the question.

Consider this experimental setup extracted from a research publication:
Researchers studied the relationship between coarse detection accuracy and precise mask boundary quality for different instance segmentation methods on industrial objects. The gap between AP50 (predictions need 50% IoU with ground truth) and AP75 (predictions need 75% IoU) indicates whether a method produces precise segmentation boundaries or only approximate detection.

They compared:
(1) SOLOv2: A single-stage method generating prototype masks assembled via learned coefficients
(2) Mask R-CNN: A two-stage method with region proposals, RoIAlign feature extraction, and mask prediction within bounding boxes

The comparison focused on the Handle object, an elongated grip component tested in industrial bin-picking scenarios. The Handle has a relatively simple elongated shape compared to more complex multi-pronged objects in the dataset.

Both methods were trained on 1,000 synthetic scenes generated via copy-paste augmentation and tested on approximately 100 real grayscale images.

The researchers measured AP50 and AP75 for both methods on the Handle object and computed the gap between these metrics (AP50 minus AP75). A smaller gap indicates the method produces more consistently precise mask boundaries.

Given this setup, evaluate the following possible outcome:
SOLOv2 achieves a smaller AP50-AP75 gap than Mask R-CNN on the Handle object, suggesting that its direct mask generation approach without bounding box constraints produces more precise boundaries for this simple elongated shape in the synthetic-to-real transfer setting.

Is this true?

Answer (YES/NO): YES